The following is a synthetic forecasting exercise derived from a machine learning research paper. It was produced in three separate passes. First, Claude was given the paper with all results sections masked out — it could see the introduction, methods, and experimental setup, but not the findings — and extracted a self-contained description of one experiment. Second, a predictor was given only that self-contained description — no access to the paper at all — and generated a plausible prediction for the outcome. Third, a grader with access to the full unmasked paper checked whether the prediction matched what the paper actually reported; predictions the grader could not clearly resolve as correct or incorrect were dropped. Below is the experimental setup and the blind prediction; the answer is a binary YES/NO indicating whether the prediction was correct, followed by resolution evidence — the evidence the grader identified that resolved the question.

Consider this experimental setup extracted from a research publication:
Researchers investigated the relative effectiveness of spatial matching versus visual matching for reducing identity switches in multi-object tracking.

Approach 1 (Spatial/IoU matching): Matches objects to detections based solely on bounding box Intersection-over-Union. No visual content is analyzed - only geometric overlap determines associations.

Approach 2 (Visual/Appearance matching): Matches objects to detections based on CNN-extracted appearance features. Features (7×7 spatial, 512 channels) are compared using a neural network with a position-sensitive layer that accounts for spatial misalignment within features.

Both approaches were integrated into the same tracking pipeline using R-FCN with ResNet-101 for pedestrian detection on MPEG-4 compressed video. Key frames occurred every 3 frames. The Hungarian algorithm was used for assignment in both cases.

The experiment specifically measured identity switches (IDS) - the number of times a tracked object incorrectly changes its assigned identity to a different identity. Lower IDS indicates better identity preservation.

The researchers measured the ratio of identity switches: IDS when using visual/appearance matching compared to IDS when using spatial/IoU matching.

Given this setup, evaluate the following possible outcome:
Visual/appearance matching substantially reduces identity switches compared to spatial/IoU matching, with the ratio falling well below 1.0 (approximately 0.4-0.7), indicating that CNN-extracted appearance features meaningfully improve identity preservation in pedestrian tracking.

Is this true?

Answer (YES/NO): NO